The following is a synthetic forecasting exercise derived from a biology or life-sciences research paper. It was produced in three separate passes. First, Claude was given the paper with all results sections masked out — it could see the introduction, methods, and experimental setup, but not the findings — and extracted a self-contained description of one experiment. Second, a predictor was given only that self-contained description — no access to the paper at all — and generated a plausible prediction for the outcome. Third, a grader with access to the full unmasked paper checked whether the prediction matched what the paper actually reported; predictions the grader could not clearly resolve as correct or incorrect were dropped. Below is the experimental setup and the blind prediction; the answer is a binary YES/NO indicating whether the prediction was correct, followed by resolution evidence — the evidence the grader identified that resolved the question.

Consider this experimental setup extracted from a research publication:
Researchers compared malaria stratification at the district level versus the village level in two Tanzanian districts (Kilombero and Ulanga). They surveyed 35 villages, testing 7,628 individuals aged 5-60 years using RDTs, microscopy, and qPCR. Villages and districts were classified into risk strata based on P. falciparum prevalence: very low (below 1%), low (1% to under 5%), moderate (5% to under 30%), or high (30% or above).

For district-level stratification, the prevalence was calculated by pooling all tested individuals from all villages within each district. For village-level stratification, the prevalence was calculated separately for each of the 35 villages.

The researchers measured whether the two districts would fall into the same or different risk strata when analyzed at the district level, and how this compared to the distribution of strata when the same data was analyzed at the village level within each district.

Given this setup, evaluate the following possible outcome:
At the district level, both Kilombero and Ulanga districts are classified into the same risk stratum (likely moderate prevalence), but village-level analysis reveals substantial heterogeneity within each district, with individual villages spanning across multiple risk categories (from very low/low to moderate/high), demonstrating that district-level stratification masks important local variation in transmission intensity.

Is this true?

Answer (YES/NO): NO